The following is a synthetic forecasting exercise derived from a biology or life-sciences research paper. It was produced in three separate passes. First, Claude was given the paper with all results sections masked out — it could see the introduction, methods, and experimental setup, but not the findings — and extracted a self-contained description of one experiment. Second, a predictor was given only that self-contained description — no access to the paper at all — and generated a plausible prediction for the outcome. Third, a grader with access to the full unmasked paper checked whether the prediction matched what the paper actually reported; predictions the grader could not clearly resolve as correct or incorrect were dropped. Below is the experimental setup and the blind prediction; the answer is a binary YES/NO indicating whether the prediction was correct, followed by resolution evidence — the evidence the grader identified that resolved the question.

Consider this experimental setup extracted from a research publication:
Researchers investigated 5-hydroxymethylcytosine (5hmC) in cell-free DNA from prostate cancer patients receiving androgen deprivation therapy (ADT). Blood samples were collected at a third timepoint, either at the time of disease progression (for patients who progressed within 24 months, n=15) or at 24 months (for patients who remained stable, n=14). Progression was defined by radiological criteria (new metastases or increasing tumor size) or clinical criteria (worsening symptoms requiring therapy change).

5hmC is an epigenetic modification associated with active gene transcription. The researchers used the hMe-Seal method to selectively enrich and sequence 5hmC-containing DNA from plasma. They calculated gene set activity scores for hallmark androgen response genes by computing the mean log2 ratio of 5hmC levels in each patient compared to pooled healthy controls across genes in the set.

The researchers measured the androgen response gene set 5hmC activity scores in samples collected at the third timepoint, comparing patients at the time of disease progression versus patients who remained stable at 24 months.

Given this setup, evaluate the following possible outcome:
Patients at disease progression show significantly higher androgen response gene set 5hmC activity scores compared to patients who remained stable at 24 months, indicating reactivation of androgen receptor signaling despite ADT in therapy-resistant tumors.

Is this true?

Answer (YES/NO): NO